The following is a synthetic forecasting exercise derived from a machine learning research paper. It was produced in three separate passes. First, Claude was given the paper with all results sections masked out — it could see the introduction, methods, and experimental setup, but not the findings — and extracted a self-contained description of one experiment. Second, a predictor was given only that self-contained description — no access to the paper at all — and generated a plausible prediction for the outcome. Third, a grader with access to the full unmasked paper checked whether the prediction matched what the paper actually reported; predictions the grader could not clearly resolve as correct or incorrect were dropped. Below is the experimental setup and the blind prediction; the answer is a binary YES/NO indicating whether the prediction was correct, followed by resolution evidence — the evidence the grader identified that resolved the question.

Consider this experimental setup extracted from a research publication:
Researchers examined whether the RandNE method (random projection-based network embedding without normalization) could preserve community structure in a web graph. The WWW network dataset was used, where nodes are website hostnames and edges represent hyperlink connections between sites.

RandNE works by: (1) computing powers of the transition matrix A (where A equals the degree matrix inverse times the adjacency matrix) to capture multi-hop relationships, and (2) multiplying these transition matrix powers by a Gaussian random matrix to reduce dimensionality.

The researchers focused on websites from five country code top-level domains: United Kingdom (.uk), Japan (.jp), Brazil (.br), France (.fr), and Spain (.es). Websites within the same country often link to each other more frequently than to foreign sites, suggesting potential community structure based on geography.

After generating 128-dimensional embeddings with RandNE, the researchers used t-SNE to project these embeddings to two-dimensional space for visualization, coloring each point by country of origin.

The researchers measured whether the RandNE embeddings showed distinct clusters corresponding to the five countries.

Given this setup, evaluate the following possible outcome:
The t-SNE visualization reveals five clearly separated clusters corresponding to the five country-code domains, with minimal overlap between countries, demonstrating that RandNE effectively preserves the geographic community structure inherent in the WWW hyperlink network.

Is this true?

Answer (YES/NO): NO